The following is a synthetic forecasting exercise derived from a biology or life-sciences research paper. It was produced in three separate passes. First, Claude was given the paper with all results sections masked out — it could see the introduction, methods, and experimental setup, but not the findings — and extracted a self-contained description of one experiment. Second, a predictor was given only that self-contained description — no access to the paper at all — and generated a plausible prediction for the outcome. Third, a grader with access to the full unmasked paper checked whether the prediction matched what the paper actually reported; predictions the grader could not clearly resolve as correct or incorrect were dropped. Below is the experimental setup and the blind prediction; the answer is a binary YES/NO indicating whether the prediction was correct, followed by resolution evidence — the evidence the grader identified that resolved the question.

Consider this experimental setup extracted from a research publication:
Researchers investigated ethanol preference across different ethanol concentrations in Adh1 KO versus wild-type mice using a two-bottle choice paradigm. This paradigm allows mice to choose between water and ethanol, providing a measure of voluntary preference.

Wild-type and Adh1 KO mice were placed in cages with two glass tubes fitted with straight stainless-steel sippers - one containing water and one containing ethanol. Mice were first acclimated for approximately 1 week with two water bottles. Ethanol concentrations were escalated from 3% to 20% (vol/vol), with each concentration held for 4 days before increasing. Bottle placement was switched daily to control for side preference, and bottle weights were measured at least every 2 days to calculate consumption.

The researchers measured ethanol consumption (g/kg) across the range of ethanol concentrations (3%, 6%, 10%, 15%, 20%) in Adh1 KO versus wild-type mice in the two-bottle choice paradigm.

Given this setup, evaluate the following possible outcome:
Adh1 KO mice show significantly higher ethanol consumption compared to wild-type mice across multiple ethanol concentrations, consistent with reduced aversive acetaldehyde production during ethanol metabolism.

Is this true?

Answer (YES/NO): NO